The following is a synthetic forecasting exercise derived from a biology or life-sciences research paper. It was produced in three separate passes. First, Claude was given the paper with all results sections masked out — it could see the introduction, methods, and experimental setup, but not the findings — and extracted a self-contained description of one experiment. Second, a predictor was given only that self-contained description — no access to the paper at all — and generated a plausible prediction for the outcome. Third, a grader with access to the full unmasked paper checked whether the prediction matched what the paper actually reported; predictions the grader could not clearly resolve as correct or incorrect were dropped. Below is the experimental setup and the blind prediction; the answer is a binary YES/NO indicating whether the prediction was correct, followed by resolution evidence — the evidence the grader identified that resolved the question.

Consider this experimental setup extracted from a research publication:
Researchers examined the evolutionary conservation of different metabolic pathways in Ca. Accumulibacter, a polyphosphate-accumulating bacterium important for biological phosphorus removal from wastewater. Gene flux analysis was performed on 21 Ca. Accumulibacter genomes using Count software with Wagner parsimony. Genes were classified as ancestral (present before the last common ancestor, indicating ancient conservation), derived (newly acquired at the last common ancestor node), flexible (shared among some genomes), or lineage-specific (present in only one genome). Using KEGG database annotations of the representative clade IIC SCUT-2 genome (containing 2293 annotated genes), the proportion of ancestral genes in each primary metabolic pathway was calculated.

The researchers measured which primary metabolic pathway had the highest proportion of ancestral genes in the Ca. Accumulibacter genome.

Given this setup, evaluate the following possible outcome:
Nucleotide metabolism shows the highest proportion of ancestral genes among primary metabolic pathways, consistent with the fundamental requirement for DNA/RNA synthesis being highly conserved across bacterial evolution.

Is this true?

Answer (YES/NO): NO